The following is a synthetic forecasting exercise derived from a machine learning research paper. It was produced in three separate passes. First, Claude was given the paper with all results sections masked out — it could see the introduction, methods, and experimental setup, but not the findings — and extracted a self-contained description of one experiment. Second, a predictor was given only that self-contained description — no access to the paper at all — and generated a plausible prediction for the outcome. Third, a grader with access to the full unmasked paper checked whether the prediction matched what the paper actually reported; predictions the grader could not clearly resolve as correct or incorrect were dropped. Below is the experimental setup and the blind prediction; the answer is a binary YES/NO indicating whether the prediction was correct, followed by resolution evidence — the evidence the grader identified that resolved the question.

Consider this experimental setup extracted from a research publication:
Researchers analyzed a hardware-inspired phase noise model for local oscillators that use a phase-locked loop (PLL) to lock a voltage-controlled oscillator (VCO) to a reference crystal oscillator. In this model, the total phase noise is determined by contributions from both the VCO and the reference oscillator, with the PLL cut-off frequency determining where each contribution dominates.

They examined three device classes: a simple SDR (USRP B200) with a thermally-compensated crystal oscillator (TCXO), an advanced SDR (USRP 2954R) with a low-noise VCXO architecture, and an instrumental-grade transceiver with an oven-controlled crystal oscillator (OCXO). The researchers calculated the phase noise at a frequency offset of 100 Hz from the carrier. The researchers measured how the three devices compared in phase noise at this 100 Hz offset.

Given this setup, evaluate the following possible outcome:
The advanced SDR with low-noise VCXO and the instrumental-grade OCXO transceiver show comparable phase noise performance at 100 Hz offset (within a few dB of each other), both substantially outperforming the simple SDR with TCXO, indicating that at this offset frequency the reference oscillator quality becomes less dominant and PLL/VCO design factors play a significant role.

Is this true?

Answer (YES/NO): NO